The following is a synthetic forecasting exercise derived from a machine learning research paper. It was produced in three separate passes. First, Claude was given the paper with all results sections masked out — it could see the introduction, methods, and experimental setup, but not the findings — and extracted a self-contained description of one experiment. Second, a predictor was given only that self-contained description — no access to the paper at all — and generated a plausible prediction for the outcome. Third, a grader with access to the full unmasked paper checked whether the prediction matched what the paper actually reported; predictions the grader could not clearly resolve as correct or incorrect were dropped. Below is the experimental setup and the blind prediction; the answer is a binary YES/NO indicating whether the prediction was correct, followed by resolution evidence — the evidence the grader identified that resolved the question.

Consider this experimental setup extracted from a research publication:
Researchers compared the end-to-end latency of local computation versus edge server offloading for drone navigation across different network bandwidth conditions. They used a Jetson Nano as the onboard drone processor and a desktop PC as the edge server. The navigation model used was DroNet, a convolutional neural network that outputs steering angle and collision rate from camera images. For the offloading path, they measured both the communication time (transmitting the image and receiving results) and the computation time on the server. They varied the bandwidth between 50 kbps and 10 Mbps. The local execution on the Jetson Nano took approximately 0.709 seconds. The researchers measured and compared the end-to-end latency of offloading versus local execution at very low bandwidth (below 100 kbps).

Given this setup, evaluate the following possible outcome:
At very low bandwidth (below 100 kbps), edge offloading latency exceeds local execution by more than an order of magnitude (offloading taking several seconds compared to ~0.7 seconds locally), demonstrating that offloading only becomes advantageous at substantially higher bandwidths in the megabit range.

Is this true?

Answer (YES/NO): NO